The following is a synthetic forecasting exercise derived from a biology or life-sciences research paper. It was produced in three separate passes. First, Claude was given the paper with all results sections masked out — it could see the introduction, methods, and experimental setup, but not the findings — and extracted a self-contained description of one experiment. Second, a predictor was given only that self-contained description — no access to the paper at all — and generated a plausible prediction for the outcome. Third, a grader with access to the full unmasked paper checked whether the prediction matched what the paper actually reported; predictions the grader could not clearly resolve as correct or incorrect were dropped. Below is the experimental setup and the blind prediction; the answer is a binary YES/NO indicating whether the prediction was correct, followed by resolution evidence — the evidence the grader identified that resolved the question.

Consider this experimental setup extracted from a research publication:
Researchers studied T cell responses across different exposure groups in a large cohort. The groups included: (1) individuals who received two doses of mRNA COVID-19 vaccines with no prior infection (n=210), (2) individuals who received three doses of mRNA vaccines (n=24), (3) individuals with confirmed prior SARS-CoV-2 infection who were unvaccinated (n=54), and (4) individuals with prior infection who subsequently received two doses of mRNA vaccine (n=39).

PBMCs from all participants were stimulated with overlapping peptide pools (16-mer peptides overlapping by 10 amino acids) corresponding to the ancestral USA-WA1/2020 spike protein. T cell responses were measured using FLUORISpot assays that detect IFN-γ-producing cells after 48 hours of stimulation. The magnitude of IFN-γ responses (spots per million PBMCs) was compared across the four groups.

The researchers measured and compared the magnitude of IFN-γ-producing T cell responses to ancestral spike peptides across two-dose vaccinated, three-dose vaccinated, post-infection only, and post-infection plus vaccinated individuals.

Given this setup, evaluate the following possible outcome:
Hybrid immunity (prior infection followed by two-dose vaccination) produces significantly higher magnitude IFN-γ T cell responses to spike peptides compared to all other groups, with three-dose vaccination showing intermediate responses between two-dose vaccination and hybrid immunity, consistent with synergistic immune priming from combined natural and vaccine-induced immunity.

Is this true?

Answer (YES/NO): NO